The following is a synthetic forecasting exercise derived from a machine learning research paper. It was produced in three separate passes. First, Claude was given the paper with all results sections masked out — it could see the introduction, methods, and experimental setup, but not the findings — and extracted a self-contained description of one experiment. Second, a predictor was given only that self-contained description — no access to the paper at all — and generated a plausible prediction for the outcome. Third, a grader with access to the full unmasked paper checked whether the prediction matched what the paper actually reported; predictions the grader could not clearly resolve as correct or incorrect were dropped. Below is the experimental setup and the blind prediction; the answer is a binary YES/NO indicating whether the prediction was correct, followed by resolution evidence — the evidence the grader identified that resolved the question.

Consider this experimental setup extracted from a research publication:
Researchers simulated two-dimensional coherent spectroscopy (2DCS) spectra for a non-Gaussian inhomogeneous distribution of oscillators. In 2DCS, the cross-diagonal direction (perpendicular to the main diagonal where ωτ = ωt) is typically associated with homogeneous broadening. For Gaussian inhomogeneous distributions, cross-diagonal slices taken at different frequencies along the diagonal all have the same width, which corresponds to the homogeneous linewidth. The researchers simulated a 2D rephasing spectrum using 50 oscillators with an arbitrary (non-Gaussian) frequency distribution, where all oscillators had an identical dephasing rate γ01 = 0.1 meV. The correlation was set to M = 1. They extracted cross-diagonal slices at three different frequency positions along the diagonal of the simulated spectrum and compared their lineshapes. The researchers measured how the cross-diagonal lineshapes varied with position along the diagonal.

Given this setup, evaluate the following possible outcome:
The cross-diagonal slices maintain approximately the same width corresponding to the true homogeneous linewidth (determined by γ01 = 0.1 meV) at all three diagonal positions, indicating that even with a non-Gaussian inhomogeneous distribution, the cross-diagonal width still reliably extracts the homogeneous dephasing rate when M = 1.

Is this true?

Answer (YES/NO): NO